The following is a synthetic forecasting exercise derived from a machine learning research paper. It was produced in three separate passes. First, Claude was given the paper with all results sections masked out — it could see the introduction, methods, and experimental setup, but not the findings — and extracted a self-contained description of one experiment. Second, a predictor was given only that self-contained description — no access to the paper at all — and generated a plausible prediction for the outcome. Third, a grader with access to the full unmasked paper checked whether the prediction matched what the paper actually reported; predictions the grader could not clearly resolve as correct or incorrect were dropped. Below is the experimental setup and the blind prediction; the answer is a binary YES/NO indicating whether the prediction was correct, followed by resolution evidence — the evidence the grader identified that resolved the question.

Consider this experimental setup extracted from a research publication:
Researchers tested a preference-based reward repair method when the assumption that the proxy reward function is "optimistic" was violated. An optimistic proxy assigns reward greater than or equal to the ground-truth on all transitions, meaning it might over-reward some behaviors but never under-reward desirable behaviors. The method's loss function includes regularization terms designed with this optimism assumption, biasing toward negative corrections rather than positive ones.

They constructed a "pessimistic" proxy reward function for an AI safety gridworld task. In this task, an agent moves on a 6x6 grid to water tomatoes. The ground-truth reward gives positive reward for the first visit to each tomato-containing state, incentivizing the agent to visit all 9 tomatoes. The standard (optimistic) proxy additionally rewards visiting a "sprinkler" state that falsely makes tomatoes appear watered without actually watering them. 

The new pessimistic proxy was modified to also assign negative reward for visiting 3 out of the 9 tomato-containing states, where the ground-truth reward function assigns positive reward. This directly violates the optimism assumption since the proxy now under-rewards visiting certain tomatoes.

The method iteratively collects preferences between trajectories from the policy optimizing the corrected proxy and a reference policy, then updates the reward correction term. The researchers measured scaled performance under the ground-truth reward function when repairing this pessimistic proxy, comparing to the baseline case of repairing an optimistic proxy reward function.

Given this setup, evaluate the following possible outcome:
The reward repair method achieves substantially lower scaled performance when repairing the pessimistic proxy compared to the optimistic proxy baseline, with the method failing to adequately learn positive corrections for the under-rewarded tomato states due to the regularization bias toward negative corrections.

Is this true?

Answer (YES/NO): NO